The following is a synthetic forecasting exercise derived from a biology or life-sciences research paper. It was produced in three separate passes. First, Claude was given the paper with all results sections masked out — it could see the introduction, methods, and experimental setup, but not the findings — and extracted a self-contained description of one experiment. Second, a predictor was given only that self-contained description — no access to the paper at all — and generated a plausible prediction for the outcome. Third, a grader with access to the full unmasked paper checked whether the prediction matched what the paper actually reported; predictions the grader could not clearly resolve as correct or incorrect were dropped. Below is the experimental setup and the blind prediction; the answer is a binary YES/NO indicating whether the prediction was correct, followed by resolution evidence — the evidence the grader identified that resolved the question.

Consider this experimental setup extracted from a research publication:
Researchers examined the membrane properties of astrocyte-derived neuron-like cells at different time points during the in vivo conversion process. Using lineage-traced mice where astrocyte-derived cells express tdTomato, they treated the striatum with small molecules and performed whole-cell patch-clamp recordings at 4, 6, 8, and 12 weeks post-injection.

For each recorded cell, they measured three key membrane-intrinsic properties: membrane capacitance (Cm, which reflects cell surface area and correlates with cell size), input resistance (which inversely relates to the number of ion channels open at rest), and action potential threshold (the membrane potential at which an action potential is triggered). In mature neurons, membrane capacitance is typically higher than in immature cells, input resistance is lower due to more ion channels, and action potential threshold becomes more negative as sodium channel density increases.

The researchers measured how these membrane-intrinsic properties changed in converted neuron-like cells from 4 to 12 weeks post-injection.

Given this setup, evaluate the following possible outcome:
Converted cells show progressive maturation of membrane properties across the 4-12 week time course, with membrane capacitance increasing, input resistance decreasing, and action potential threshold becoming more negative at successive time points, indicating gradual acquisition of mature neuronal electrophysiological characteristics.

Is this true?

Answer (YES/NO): YES